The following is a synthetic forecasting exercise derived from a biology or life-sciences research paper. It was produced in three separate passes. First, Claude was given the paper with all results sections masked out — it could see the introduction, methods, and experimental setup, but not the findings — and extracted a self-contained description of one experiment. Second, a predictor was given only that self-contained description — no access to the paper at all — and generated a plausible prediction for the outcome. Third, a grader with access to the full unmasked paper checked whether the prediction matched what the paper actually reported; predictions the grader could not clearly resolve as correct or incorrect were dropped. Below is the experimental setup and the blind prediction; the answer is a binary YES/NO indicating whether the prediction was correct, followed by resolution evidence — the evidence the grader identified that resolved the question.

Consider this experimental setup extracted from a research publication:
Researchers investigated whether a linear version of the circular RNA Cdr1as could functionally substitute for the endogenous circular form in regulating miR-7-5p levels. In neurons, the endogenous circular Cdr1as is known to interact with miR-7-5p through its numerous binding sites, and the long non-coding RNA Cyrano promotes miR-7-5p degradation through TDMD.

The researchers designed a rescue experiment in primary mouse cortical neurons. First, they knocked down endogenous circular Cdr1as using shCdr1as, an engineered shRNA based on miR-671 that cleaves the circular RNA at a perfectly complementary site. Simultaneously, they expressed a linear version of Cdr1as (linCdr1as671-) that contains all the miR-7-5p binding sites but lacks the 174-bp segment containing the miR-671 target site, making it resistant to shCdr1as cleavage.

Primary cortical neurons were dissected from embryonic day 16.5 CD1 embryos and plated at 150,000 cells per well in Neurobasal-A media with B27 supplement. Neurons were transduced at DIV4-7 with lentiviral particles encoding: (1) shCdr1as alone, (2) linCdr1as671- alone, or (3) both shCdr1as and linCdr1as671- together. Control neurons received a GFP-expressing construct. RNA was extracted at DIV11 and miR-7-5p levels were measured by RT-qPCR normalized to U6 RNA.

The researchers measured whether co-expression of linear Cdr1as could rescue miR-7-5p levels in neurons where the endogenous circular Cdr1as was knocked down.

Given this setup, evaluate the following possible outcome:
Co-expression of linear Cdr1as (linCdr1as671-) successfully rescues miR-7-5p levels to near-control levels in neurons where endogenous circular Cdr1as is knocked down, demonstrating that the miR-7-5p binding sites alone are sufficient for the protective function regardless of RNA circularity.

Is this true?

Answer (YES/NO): NO